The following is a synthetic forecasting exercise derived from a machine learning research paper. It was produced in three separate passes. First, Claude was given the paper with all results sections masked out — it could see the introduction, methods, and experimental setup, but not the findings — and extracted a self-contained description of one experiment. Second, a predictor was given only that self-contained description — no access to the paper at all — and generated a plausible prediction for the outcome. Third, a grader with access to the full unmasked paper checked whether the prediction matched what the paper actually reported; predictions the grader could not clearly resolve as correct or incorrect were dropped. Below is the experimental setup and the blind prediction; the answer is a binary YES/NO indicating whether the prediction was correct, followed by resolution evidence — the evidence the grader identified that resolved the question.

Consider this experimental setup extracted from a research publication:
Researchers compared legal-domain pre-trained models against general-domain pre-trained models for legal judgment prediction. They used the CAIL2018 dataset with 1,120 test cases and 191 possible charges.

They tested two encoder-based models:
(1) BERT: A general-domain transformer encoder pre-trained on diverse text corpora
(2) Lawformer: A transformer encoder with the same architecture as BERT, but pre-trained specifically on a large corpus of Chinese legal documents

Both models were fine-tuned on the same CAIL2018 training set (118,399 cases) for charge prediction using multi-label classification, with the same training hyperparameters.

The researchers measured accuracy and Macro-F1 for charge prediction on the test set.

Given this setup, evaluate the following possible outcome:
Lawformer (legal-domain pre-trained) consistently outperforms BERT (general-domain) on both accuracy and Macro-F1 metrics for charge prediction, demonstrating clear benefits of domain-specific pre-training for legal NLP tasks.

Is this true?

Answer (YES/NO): NO